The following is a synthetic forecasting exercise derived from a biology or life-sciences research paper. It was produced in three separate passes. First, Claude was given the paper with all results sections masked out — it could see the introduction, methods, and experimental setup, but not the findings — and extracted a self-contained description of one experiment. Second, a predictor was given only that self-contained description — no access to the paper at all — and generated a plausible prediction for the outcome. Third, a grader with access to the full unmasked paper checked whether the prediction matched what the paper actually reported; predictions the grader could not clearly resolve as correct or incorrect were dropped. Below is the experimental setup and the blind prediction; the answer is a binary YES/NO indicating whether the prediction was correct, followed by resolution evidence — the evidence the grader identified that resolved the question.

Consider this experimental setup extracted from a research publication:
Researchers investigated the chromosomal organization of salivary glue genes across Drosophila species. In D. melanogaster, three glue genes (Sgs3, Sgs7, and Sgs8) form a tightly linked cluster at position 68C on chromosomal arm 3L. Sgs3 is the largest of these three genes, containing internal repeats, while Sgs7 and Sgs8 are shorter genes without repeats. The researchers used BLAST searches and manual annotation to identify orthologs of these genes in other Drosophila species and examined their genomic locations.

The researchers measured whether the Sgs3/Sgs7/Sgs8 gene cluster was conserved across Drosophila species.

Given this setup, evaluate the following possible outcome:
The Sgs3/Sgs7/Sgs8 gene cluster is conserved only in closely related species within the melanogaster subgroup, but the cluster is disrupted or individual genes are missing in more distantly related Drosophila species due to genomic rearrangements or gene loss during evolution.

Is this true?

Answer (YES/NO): NO